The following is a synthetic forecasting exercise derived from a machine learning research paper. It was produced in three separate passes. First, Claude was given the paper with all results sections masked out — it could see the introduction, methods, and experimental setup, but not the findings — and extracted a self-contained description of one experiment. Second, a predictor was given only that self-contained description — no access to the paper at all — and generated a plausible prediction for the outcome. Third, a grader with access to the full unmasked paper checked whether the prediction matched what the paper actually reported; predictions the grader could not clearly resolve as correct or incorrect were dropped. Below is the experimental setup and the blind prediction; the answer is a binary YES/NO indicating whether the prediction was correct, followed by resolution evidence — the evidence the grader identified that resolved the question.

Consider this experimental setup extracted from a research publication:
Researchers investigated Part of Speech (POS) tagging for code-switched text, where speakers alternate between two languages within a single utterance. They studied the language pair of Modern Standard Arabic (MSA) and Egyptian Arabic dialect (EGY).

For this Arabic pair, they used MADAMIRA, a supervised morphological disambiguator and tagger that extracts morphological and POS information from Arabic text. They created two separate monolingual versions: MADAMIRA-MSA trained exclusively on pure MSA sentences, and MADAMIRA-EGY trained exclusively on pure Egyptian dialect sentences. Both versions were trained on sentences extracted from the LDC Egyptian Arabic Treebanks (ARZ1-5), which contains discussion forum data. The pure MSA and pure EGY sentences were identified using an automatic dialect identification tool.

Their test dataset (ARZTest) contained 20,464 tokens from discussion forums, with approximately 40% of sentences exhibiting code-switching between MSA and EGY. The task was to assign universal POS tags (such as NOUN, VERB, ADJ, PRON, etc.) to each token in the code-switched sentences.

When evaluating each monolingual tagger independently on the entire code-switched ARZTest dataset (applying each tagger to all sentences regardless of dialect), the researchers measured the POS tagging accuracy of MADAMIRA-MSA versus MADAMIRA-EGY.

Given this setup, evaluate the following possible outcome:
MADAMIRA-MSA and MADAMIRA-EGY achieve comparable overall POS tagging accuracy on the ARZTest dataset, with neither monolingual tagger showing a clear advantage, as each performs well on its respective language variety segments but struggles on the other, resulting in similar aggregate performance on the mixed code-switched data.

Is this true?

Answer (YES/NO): NO